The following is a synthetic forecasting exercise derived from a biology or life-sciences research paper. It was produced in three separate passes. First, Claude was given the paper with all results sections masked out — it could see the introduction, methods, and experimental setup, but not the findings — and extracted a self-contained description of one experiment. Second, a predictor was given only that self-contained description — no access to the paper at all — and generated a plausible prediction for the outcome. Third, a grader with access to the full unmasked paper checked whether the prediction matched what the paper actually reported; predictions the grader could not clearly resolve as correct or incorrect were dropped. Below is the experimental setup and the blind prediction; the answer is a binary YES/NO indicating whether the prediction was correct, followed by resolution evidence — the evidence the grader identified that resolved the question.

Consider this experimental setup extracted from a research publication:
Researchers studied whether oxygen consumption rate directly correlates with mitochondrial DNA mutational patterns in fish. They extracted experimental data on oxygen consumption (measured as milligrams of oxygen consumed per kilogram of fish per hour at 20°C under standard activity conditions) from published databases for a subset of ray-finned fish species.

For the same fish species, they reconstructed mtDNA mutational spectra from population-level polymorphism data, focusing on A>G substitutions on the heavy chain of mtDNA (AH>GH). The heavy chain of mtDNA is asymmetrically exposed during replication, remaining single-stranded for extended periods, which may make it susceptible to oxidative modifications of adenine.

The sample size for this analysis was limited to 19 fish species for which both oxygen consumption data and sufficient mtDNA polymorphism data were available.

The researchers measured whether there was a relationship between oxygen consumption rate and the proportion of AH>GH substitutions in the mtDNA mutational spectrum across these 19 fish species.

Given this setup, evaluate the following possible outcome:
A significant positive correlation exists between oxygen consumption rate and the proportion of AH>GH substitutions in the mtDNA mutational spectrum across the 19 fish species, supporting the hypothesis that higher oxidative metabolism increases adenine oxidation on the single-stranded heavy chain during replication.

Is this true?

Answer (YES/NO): NO